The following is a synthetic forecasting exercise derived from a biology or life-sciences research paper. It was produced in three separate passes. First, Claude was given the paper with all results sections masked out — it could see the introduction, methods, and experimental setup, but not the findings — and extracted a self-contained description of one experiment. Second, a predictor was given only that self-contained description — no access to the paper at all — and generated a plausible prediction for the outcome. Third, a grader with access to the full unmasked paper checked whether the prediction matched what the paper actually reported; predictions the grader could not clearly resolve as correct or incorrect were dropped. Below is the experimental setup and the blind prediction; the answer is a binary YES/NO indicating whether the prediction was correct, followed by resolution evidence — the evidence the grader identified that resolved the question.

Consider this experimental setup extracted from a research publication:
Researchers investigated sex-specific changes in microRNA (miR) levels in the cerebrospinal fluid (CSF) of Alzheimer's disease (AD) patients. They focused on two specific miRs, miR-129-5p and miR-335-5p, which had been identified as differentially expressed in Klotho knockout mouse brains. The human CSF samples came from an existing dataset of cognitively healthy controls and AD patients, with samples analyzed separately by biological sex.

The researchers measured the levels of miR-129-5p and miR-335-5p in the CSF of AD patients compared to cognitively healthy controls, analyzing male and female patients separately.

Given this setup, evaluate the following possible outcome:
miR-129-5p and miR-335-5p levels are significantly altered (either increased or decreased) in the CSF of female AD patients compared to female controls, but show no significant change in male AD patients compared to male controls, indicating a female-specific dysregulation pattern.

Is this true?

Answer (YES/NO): YES